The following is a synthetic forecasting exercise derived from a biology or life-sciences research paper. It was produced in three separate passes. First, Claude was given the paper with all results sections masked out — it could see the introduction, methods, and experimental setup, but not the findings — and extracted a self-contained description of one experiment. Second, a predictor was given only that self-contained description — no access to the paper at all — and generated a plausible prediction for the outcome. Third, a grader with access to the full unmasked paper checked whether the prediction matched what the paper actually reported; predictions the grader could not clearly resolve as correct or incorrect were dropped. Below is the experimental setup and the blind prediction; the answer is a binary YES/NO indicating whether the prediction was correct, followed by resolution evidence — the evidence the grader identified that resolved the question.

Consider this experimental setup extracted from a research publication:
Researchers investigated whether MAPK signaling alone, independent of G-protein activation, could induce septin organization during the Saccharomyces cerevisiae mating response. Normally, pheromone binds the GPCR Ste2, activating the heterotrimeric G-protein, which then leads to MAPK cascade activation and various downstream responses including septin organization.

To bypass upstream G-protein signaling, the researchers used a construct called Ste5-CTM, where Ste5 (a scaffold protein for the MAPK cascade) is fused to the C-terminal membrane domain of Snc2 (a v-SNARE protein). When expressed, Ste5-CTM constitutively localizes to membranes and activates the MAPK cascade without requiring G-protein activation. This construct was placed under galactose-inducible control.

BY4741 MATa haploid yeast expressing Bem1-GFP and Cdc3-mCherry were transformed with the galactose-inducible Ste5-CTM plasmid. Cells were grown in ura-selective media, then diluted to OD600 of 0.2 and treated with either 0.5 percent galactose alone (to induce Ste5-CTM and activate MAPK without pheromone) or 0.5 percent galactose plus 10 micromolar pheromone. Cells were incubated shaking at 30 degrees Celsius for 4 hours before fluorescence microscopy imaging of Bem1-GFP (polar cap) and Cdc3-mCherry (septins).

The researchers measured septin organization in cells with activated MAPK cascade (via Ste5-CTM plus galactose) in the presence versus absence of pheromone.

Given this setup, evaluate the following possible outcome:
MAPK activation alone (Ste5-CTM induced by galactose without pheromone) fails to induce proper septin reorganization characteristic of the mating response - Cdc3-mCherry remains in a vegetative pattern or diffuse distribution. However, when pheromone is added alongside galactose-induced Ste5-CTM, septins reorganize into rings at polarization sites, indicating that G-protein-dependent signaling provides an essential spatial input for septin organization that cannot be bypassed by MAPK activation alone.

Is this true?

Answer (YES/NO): NO